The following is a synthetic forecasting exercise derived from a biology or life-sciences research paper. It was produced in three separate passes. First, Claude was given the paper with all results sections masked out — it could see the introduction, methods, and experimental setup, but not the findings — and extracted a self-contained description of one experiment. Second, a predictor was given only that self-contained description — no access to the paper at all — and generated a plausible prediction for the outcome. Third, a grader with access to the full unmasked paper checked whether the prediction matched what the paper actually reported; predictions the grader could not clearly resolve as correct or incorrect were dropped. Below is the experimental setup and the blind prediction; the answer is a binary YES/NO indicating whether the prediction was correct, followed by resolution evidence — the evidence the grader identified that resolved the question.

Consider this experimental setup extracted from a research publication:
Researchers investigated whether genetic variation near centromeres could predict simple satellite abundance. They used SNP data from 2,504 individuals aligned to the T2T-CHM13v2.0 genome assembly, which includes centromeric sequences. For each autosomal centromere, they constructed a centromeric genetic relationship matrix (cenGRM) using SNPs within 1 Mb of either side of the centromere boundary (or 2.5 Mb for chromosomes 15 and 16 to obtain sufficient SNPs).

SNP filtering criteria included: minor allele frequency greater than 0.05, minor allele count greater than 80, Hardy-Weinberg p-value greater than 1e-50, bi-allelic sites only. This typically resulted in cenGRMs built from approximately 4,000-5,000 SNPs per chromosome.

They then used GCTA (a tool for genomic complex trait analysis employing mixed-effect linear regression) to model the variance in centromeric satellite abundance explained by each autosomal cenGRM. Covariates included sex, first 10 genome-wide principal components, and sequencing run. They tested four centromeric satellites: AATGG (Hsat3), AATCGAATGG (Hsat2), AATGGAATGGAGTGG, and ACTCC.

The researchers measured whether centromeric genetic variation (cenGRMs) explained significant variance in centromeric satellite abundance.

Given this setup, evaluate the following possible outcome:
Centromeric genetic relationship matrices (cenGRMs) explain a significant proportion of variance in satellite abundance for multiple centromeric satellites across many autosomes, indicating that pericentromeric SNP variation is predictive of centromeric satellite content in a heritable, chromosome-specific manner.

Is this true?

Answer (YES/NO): YES